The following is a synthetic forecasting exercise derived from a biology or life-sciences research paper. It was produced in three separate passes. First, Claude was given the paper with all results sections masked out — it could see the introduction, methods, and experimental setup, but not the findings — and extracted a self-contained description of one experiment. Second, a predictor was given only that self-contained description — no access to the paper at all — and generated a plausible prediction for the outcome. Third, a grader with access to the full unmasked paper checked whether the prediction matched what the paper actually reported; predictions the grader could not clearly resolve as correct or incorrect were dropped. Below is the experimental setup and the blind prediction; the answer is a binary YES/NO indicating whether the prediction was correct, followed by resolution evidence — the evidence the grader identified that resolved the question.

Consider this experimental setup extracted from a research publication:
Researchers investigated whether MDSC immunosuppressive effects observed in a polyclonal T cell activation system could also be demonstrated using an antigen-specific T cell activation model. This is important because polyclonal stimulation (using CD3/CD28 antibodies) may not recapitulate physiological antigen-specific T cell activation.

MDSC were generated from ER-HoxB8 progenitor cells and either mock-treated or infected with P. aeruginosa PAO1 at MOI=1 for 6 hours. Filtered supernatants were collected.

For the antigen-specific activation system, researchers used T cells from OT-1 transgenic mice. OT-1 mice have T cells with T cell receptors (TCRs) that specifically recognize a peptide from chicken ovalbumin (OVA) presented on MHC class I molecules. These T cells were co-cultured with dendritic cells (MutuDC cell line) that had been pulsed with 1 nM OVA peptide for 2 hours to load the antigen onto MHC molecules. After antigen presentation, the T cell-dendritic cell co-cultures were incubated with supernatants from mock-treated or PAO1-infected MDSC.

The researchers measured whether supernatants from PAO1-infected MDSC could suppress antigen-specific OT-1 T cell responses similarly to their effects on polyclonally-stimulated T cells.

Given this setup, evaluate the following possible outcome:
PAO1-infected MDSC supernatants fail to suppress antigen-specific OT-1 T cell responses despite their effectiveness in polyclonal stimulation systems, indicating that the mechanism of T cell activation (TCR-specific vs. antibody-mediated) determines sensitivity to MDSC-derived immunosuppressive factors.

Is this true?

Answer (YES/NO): NO